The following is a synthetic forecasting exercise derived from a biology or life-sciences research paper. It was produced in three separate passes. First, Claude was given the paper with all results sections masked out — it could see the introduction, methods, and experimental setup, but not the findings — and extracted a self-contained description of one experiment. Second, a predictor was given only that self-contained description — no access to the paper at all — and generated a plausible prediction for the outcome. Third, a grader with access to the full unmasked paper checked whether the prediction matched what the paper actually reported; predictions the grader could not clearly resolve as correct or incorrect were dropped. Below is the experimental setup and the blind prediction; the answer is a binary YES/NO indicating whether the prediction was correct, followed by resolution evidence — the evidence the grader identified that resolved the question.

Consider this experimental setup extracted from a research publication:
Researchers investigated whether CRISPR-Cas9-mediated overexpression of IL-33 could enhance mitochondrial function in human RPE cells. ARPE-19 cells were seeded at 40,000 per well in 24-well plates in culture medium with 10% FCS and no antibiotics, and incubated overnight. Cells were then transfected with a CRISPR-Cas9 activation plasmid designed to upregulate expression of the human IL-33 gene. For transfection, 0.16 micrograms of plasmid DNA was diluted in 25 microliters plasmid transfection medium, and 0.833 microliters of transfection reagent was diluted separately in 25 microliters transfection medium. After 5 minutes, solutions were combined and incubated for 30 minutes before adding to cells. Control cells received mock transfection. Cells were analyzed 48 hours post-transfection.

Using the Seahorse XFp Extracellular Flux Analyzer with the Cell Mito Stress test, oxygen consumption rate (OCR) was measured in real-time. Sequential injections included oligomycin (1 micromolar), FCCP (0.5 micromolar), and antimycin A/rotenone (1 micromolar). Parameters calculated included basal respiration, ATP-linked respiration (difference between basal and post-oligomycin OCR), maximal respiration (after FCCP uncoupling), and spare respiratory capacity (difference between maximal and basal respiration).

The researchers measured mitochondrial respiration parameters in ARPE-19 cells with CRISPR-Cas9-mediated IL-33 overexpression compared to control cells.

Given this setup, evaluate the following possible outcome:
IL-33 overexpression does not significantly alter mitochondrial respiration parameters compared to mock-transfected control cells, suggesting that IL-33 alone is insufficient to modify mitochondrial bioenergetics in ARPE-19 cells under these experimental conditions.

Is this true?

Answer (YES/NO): NO